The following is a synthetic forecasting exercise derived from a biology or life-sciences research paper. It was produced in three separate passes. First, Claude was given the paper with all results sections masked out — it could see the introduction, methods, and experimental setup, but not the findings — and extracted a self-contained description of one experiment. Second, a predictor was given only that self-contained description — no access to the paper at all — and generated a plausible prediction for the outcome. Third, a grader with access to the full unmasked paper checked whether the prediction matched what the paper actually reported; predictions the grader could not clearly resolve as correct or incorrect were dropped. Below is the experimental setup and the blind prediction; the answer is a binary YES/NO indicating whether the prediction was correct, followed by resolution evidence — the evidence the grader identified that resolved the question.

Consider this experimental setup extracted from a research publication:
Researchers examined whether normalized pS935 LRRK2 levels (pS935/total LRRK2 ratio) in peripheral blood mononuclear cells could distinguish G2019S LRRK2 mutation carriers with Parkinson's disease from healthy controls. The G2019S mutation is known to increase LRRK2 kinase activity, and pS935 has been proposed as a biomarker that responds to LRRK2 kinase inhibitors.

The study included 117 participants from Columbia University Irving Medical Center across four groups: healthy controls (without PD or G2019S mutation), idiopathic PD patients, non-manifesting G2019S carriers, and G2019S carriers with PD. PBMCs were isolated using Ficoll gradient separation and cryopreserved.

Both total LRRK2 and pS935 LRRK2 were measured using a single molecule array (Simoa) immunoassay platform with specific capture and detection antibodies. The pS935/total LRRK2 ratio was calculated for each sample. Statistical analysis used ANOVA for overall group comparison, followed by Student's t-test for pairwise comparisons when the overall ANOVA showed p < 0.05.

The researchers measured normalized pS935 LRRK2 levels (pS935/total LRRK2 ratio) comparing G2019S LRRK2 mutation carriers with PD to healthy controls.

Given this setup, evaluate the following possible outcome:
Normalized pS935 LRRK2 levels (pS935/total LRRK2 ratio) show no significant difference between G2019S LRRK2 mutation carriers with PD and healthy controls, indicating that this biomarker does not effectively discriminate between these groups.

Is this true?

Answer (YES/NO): NO